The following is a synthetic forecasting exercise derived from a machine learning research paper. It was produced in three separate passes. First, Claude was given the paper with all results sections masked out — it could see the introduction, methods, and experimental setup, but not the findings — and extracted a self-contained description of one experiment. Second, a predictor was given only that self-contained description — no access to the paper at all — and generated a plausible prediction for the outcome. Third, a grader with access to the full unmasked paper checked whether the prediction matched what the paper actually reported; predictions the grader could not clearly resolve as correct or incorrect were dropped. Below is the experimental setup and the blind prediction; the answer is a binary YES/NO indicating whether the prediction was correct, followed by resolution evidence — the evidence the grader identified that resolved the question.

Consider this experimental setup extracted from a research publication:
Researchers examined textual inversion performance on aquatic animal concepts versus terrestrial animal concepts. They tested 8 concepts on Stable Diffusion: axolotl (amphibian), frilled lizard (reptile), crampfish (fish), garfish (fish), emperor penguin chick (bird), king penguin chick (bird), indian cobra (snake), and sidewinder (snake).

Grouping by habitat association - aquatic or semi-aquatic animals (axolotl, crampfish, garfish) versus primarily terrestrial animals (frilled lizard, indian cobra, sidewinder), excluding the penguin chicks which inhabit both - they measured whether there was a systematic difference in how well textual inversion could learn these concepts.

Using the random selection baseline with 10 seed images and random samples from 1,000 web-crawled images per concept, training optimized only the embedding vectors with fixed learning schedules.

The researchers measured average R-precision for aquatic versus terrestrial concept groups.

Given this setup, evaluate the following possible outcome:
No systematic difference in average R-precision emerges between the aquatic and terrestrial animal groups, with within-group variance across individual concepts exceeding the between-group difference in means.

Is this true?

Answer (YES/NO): NO